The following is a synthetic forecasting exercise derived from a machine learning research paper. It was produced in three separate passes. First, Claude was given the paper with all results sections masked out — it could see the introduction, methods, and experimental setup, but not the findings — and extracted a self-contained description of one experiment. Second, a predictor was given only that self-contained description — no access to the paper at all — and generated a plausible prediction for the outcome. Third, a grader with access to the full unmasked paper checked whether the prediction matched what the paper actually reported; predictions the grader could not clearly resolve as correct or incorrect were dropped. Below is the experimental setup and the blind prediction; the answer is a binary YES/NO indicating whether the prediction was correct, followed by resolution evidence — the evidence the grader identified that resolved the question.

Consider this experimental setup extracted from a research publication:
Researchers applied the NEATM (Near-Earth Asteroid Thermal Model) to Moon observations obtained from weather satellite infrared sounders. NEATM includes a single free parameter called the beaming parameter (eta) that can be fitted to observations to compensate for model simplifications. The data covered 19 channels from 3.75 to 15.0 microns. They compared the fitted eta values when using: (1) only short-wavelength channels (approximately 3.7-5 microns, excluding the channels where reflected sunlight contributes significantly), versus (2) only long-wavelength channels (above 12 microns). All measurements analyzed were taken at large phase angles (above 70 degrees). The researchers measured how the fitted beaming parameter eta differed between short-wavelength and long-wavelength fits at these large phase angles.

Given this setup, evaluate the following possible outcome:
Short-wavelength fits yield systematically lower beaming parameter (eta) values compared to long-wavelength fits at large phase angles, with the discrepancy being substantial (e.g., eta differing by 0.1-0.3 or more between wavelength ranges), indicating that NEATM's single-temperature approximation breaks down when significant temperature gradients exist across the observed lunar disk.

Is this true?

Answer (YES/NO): NO